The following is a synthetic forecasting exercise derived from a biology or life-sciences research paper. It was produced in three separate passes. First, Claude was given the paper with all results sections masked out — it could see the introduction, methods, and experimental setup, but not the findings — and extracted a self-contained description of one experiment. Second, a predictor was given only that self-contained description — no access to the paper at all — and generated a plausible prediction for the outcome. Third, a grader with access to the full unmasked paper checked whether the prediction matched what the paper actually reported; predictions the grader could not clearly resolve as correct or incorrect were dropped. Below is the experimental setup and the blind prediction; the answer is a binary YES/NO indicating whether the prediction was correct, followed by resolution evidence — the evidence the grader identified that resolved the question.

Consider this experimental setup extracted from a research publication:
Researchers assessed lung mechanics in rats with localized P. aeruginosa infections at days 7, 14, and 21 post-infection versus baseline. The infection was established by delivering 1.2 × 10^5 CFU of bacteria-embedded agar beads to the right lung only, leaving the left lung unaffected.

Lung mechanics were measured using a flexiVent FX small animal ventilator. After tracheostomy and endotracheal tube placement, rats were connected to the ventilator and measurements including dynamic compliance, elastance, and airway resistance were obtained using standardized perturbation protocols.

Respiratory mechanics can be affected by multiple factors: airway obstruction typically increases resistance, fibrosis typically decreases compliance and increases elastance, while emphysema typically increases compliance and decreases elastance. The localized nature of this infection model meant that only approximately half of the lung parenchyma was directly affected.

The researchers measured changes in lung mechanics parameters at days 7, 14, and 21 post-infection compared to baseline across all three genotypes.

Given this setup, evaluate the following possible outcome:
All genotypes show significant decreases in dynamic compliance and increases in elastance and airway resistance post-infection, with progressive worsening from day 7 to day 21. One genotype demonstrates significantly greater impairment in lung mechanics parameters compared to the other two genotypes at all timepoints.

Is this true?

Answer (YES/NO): NO